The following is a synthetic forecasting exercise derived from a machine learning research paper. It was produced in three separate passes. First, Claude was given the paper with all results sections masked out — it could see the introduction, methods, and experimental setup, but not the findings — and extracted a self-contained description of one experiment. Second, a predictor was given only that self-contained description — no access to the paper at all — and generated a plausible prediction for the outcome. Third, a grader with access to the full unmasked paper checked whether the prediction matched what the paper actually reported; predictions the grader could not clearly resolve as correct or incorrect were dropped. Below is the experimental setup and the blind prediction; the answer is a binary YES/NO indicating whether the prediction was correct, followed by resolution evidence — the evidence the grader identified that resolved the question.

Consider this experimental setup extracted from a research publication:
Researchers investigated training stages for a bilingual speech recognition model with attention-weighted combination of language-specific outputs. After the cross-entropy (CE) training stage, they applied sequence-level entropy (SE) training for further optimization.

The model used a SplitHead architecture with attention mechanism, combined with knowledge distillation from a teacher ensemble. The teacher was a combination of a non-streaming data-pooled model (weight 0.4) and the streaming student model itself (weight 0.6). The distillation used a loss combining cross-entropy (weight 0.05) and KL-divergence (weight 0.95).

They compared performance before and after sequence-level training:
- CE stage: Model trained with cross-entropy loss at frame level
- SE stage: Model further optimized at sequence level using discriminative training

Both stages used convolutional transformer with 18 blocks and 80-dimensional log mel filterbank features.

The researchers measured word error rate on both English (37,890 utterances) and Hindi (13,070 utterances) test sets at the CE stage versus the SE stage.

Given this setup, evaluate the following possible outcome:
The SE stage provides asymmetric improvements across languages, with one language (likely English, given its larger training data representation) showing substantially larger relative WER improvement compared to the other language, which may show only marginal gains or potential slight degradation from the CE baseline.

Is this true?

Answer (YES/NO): NO